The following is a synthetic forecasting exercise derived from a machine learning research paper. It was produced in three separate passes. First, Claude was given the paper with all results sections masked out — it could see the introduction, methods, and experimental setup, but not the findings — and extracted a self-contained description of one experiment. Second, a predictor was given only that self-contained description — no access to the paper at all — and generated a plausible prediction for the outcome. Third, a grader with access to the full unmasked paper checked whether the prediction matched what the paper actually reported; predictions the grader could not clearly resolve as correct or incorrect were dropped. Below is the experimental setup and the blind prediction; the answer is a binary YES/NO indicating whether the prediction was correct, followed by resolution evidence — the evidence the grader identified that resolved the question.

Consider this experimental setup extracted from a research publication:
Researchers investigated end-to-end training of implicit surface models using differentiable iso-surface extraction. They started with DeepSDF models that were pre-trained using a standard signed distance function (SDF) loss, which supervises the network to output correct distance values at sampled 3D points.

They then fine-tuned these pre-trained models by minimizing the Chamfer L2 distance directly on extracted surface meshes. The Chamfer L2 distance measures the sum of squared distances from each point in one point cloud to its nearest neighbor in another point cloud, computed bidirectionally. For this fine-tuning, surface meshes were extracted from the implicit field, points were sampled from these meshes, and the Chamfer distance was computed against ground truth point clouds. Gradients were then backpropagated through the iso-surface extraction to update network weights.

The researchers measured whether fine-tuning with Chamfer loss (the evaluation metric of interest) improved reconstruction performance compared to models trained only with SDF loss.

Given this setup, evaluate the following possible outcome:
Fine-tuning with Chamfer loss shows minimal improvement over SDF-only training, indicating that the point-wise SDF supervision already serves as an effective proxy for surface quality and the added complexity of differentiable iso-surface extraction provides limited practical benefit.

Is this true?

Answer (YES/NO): NO